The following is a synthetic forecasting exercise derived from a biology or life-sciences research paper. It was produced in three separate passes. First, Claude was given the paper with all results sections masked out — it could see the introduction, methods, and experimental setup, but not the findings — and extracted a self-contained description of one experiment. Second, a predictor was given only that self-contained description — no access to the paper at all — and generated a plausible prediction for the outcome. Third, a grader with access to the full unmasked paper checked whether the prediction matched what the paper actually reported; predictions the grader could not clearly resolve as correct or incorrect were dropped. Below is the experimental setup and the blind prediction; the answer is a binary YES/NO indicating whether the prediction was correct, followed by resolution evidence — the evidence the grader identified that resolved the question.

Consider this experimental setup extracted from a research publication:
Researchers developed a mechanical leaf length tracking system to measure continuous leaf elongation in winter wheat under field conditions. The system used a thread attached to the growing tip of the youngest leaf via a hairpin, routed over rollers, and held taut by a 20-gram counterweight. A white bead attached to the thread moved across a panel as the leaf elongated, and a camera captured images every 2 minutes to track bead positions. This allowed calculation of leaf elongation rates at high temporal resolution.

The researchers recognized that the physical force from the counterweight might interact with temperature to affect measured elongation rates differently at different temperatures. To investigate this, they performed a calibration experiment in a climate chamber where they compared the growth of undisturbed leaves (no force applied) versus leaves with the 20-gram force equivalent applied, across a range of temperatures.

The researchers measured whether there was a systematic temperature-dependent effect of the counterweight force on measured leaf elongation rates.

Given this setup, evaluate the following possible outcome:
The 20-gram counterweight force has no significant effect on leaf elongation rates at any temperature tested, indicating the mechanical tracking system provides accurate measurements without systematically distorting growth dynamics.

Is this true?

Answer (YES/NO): NO